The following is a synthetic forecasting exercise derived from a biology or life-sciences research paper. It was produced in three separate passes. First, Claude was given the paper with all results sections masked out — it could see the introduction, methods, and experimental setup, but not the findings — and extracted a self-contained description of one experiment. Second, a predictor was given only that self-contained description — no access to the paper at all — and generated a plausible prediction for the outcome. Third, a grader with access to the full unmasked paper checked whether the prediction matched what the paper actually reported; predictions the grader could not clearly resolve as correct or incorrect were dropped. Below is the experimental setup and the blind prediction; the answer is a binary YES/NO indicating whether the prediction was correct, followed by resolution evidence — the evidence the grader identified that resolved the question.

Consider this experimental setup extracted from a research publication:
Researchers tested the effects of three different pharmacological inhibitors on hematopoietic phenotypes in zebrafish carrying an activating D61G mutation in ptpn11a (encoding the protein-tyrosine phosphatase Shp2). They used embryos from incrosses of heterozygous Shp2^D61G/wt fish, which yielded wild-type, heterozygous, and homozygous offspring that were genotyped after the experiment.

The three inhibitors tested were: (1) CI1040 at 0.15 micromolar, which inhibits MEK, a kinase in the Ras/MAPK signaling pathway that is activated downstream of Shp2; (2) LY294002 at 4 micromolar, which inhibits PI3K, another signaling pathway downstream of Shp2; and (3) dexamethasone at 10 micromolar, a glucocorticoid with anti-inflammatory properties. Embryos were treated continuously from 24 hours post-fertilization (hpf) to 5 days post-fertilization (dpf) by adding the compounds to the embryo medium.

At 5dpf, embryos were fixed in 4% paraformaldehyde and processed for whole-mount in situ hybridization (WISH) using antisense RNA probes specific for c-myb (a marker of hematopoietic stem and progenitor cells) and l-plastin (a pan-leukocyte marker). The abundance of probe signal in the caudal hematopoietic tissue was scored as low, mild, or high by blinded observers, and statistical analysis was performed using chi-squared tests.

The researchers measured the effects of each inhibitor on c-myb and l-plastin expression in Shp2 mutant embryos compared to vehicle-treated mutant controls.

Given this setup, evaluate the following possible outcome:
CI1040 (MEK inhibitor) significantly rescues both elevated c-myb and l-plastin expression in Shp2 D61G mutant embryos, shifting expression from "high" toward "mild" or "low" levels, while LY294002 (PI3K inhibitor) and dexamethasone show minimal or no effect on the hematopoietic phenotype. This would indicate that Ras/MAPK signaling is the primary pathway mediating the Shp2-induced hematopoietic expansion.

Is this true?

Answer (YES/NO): NO